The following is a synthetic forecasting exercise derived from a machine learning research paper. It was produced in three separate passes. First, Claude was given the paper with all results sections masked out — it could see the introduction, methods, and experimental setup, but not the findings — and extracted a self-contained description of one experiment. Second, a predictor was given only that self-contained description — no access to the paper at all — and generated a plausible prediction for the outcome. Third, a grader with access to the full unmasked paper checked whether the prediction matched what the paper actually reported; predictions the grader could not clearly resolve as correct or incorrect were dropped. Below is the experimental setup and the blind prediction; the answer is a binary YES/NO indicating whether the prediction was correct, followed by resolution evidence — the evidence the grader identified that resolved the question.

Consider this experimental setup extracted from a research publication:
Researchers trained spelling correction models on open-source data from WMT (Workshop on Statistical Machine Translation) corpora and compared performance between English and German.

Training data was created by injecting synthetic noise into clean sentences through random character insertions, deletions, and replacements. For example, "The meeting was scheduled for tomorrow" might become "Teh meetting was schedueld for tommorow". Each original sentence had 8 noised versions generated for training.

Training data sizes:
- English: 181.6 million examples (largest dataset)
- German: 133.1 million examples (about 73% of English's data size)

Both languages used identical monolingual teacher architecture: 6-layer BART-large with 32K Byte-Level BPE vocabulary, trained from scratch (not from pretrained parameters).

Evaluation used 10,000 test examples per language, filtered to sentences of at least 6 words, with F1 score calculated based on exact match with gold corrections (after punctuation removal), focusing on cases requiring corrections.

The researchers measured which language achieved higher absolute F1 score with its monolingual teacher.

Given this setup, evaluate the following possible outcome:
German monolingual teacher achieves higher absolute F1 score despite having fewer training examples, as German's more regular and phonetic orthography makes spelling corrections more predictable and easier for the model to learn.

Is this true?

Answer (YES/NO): YES